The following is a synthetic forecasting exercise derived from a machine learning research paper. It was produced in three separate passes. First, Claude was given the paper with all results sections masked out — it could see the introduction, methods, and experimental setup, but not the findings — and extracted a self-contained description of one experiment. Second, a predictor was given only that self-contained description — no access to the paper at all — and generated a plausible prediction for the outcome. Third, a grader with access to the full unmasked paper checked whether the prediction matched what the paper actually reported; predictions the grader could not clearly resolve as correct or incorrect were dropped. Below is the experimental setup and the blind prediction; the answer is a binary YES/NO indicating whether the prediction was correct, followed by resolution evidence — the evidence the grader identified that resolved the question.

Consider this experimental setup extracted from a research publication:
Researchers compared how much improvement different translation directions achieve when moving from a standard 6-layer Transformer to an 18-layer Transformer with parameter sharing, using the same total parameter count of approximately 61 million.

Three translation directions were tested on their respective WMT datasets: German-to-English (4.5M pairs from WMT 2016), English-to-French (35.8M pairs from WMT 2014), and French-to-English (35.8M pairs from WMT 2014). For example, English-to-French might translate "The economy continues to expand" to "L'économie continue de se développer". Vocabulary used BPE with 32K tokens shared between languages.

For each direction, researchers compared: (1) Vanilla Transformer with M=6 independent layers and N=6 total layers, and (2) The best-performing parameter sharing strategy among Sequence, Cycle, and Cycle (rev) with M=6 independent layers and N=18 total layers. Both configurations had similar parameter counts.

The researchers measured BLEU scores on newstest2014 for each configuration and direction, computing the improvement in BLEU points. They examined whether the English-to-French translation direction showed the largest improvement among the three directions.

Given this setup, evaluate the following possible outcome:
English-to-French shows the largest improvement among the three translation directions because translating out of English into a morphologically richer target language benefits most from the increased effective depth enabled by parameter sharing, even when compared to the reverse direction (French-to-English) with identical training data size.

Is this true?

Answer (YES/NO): YES